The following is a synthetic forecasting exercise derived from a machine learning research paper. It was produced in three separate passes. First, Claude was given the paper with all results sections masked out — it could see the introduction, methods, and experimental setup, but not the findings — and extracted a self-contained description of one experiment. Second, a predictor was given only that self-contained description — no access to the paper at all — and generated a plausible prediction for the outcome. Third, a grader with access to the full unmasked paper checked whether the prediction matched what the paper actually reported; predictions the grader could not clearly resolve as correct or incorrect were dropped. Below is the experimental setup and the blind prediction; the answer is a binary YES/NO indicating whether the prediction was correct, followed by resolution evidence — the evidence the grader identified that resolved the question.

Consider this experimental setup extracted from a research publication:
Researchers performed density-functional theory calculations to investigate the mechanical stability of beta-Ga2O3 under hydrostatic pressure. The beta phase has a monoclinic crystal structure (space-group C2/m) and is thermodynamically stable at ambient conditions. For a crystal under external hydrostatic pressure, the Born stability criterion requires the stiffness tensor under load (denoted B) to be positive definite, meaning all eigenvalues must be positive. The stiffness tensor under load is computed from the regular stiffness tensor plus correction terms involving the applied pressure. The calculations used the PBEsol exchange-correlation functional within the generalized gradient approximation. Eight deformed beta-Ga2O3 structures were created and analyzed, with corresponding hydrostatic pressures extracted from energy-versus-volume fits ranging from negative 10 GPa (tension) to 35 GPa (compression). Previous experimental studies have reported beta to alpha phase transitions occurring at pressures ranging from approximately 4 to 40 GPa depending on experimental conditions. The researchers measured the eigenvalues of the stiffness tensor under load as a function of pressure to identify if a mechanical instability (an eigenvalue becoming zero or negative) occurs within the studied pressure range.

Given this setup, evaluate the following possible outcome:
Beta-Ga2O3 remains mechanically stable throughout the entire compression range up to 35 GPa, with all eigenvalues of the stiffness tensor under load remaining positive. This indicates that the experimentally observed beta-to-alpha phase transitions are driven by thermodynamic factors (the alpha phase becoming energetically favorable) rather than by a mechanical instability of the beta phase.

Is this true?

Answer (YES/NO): NO